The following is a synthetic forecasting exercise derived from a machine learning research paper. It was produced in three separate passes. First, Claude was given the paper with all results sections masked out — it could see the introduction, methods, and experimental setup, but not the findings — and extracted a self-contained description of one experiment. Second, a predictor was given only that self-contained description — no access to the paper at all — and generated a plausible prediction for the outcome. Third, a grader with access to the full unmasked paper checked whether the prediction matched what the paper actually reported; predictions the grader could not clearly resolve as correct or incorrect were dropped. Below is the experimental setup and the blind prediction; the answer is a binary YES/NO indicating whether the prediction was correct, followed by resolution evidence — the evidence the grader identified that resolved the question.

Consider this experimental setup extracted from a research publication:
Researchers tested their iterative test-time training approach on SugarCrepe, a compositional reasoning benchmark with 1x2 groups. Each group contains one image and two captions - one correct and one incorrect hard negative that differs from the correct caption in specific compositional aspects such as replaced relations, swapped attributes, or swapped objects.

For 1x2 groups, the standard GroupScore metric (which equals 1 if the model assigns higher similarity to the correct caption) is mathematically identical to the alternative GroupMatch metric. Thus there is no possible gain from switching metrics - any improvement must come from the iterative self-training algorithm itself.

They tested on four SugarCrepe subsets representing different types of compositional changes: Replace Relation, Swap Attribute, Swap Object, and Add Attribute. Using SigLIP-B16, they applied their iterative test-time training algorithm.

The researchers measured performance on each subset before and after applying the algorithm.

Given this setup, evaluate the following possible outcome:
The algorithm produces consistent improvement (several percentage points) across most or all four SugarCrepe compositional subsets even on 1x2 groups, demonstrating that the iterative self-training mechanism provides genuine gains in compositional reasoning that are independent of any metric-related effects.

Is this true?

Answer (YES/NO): YES